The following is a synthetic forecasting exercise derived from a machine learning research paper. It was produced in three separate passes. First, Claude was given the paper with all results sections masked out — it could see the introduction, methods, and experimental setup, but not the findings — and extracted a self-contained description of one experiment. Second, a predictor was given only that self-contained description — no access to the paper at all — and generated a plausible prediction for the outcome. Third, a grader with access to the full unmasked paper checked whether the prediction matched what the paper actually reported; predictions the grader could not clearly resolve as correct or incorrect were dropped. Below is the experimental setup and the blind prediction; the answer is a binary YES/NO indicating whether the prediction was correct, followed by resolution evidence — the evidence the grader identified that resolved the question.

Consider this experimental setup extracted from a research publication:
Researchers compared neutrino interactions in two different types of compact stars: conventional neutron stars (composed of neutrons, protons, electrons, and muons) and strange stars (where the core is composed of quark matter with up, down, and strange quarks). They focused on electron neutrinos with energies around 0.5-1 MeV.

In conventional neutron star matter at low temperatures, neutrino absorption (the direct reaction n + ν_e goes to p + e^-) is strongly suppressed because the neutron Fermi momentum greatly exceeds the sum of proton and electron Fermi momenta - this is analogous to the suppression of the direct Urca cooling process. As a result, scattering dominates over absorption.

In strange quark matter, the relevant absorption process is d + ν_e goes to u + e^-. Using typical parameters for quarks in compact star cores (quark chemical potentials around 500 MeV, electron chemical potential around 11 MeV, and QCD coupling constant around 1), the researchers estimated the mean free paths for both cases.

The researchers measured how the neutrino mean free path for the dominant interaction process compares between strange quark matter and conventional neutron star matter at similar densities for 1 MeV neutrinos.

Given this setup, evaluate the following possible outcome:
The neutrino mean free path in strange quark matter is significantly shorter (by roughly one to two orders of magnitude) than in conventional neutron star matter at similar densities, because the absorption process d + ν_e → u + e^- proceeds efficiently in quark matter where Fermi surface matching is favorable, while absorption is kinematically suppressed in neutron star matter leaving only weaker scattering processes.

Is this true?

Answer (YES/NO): YES